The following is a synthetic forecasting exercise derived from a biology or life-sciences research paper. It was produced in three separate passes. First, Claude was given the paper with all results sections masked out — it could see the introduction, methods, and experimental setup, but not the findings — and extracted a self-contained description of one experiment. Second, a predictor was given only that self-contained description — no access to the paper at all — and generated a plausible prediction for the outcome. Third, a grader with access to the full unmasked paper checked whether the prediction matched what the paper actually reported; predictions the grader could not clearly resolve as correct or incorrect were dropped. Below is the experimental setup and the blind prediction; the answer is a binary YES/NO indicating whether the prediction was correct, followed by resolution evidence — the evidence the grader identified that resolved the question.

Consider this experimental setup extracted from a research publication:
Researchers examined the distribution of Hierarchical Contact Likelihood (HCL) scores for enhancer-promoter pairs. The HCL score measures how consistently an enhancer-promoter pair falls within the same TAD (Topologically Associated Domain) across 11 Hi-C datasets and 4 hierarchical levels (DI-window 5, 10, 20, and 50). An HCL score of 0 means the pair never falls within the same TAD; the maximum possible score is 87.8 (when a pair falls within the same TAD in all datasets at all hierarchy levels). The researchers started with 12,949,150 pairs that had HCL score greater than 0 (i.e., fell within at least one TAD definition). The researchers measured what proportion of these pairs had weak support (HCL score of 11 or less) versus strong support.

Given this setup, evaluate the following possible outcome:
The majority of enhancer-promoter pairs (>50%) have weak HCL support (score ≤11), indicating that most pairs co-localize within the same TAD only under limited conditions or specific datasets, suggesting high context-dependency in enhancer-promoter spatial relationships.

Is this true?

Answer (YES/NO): YES